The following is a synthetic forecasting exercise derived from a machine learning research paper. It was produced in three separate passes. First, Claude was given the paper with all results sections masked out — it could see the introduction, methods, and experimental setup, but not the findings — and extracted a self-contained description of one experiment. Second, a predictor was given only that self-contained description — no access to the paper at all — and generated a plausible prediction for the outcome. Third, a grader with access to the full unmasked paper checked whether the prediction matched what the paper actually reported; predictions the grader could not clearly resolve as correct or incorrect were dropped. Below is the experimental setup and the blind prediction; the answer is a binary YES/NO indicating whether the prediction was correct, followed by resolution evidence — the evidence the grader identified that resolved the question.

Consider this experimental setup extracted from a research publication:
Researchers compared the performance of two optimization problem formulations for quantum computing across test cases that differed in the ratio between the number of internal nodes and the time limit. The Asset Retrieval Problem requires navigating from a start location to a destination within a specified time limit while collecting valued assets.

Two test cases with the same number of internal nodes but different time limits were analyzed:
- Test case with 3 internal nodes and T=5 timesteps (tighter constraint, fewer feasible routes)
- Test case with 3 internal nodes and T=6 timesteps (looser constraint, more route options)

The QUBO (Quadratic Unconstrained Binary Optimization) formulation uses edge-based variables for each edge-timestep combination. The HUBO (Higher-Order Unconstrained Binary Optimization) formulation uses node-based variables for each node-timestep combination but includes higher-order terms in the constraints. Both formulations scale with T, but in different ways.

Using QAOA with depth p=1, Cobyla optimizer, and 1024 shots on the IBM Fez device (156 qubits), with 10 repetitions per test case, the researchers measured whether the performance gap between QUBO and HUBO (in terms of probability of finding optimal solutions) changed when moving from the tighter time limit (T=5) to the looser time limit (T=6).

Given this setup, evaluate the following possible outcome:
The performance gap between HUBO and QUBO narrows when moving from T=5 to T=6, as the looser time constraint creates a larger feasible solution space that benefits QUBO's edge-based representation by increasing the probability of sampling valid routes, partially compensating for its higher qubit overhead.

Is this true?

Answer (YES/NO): NO